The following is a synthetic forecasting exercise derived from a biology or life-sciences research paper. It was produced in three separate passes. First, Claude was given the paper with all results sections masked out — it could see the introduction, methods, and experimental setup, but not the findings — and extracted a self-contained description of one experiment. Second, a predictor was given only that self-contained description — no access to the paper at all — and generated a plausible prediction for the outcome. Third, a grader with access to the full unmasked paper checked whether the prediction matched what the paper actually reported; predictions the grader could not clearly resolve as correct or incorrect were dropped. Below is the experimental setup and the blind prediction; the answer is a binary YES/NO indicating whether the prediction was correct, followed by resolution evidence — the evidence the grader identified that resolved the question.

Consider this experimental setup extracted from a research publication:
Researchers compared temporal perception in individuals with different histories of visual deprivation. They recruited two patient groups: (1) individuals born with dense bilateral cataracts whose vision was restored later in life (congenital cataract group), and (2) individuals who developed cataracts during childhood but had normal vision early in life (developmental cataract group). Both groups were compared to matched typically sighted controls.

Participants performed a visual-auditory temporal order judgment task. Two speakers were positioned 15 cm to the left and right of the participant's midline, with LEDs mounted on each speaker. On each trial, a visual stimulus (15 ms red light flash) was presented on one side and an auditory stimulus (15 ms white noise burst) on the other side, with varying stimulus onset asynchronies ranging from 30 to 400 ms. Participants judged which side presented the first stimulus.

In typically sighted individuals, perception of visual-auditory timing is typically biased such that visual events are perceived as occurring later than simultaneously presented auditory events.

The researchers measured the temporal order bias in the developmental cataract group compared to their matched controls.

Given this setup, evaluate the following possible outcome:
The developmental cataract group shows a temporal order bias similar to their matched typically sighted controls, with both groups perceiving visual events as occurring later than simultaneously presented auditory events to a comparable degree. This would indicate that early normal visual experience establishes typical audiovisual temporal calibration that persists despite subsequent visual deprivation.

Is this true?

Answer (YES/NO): NO